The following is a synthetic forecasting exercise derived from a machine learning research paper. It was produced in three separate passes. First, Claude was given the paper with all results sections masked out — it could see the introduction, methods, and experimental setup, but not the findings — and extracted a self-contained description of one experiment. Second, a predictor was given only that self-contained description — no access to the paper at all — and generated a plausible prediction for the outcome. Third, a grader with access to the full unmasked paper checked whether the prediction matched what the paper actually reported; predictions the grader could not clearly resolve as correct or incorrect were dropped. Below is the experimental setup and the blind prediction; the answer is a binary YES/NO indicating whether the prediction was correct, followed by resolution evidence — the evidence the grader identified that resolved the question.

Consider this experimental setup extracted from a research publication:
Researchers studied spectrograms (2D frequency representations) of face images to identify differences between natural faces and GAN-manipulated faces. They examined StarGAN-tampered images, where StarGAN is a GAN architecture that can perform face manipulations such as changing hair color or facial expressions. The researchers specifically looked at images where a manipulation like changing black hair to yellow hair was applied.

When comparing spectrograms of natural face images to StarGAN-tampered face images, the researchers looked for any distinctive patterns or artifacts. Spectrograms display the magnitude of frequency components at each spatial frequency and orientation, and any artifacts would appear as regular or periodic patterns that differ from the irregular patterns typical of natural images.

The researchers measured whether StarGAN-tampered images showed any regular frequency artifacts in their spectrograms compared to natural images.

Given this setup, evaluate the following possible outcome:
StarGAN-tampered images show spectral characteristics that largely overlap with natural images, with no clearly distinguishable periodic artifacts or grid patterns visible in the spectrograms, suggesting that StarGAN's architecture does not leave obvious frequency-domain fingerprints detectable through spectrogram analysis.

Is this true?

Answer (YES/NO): NO